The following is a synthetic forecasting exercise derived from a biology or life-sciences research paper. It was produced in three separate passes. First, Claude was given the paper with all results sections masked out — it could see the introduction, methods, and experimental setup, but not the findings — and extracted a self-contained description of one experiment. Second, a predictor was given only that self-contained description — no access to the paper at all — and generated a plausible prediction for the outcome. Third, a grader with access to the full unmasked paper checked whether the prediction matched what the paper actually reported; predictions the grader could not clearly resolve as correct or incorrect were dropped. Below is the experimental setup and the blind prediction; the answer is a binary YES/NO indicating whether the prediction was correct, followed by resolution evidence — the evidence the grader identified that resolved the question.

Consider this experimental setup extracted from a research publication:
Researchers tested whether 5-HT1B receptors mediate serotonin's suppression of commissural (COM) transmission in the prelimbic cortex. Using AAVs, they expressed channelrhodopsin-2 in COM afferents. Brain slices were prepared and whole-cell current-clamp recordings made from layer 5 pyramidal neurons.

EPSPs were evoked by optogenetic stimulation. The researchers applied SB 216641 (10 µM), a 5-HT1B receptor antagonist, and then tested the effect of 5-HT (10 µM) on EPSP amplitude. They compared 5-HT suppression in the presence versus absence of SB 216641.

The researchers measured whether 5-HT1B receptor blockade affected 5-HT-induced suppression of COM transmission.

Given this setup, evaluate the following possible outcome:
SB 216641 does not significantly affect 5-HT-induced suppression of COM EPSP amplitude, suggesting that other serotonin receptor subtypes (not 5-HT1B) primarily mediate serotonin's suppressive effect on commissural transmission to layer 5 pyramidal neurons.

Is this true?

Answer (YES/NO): NO